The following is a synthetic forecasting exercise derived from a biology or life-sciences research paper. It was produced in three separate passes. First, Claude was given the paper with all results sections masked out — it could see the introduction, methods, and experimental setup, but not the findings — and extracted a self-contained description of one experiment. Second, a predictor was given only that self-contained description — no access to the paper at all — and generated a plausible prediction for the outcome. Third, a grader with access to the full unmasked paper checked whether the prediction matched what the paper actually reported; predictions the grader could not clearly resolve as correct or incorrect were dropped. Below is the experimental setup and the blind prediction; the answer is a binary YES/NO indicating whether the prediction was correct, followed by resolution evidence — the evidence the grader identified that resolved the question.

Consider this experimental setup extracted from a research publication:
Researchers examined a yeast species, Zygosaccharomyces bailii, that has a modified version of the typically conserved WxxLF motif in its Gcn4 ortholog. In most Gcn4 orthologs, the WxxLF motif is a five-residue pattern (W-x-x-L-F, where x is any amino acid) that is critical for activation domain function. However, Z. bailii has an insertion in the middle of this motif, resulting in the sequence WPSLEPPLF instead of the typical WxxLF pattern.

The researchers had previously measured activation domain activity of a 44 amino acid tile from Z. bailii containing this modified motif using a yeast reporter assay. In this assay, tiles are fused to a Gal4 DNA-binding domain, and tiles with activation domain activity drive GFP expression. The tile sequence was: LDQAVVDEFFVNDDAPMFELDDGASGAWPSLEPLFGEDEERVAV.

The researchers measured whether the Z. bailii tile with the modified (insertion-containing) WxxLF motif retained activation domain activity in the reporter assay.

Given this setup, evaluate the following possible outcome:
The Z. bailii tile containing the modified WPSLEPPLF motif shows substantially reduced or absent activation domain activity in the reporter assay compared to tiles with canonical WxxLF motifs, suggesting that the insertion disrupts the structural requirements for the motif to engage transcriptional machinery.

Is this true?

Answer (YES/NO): NO